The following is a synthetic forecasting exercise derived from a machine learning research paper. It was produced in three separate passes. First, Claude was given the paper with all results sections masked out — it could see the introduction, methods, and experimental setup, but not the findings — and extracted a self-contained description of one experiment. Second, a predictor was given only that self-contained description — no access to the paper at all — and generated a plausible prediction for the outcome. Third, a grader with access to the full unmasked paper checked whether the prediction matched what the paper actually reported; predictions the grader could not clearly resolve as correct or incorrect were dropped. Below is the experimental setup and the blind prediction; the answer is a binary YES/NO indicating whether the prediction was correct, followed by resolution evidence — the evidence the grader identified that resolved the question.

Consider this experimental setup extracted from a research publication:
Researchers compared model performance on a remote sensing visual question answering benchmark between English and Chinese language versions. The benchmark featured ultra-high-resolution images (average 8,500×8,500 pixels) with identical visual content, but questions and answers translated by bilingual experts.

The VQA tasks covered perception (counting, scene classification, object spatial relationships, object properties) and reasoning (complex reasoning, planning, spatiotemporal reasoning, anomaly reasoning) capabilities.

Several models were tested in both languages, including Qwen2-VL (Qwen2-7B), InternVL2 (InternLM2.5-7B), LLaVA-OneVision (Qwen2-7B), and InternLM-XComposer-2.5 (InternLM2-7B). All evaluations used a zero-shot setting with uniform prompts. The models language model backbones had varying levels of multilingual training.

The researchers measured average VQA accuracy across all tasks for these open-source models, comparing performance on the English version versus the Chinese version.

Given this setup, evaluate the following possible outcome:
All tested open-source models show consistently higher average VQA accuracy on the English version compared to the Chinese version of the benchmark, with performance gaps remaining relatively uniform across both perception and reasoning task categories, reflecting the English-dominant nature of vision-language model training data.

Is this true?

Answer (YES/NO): NO